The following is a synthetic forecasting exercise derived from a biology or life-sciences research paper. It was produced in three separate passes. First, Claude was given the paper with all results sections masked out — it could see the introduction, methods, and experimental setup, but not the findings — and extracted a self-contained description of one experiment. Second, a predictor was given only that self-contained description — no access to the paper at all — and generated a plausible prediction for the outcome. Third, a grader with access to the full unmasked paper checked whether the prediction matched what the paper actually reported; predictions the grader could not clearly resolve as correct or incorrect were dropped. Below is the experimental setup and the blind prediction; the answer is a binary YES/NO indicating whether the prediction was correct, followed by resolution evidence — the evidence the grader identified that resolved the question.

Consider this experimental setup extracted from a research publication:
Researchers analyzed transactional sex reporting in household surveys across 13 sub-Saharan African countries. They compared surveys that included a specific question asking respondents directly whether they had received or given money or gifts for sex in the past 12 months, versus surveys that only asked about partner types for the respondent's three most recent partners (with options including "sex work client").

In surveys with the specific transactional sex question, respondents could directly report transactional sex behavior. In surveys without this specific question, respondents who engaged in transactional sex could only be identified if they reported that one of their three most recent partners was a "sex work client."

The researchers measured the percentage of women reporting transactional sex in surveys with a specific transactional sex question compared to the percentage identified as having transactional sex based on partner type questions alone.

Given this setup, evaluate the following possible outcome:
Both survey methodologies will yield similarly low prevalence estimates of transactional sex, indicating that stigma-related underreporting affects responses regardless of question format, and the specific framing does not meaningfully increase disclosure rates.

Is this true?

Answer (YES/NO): NO